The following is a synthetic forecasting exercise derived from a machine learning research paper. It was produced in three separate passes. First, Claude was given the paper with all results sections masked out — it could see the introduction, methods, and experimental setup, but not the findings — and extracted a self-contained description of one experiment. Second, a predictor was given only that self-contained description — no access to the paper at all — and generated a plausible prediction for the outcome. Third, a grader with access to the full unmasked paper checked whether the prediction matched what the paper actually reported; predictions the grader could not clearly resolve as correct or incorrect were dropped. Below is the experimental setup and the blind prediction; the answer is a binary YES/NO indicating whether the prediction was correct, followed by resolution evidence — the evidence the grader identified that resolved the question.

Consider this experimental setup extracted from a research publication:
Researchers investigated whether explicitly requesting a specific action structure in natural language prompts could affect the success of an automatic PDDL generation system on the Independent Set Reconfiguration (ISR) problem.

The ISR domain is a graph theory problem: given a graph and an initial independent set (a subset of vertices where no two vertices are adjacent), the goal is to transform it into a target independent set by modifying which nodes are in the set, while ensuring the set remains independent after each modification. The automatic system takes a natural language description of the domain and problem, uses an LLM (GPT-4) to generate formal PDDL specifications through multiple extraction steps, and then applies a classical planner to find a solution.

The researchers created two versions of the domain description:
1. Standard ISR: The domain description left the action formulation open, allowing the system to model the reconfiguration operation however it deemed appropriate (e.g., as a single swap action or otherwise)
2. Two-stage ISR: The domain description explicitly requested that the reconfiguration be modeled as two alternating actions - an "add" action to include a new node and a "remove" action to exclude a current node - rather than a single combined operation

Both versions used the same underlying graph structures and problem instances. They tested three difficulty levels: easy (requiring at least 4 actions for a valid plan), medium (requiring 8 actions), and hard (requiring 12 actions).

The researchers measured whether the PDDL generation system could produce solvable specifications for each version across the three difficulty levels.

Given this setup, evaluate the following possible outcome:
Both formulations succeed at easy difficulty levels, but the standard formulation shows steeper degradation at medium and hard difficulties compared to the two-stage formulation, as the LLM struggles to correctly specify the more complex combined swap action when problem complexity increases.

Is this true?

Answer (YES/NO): NO